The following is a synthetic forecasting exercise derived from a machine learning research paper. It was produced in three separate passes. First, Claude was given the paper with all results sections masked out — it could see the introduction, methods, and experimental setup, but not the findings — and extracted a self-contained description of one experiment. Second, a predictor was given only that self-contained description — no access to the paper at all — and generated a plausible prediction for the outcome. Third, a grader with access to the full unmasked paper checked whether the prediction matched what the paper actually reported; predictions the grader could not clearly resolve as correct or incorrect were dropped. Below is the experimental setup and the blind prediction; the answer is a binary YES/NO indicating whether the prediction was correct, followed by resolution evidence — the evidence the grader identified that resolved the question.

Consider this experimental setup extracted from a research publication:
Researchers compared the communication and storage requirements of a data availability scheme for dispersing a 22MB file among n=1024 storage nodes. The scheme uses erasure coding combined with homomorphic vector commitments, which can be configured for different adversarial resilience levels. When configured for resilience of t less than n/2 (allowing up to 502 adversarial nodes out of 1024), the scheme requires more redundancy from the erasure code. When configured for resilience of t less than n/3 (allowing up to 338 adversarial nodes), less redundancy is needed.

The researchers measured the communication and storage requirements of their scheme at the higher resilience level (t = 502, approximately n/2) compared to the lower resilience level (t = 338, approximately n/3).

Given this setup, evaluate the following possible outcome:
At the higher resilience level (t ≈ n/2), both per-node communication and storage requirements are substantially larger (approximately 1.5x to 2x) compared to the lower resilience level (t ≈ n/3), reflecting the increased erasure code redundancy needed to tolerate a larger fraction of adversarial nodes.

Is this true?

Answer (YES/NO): NO